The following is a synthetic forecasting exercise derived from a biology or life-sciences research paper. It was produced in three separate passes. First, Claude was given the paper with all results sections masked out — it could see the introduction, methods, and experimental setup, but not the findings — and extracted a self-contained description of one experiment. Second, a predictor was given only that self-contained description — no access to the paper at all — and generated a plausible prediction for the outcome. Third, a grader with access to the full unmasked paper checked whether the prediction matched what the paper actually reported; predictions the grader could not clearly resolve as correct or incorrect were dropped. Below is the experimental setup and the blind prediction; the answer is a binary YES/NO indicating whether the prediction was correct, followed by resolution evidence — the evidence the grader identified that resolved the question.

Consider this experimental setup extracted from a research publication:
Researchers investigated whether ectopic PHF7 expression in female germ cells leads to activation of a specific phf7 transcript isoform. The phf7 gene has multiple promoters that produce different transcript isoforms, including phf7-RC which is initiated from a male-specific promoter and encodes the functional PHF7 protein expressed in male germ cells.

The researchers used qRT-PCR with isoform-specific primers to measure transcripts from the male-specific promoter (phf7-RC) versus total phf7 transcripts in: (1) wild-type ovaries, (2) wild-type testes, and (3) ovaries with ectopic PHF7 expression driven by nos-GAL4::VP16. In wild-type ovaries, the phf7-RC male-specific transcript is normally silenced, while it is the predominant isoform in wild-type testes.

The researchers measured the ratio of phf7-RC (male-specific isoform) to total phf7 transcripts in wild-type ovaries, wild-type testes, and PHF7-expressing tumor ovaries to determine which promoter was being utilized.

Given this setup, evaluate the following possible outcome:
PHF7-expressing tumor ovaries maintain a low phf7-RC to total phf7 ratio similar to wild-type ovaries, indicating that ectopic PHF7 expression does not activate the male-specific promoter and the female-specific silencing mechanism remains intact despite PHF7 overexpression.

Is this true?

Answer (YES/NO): NO